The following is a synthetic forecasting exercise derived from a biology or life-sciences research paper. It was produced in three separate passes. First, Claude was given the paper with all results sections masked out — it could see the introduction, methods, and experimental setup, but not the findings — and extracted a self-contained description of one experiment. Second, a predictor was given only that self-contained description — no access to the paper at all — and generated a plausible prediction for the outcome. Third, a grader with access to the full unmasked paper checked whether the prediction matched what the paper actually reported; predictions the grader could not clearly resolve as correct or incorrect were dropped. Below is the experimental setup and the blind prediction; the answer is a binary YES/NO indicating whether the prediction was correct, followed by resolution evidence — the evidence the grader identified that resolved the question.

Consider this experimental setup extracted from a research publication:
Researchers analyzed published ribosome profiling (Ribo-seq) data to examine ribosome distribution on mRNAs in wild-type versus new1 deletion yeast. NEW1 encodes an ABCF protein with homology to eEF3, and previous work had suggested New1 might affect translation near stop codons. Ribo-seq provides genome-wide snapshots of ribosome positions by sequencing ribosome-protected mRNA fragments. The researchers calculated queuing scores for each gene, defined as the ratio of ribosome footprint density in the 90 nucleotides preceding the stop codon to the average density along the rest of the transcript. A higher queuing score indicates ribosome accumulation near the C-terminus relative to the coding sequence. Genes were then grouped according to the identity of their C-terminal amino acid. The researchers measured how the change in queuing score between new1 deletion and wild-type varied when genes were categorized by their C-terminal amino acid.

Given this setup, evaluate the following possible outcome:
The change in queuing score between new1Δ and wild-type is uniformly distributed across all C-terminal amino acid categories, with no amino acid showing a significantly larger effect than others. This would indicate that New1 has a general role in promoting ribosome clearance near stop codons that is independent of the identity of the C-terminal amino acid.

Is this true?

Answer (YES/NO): NO